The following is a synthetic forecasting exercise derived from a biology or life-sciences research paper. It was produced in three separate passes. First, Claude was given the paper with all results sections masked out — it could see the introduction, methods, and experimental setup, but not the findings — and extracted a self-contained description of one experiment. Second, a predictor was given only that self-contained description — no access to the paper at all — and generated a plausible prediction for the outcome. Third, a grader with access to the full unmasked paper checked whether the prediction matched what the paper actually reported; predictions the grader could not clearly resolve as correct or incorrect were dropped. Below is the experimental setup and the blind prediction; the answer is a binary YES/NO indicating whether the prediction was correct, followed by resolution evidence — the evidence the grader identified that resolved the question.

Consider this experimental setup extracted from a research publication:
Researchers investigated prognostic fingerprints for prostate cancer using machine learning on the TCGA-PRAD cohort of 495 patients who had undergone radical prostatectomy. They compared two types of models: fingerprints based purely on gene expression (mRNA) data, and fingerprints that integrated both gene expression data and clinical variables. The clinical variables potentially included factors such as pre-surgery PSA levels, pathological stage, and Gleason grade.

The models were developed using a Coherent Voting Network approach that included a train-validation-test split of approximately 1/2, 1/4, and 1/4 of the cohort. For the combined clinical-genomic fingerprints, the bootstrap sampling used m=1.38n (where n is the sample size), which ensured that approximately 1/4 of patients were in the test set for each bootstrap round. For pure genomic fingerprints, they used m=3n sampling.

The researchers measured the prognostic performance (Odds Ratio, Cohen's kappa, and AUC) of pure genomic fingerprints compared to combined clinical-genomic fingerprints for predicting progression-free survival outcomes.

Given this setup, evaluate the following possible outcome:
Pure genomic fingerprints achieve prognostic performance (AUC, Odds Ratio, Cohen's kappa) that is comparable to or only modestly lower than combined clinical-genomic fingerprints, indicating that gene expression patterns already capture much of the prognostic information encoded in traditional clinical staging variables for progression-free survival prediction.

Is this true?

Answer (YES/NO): NO